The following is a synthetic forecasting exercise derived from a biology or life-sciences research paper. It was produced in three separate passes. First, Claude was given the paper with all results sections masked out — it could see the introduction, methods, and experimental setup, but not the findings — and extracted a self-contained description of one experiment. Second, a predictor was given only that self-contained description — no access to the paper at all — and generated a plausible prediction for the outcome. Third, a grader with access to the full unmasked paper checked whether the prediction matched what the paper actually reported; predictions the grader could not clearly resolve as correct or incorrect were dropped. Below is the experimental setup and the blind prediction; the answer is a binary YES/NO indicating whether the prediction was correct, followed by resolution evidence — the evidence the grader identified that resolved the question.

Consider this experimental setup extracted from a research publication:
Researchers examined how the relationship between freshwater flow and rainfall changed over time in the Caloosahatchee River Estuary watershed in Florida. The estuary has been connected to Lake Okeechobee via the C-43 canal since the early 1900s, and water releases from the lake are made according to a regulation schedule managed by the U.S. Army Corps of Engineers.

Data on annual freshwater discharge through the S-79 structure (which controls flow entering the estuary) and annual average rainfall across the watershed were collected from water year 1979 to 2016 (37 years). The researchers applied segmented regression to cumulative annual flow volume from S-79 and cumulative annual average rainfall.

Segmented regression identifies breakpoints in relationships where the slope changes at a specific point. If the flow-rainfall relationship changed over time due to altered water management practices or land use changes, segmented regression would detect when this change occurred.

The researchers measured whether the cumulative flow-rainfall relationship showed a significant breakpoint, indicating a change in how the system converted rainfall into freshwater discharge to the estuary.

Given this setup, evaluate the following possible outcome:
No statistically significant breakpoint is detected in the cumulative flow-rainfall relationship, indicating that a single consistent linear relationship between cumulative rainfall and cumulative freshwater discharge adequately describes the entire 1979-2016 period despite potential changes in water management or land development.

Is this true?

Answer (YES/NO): NO